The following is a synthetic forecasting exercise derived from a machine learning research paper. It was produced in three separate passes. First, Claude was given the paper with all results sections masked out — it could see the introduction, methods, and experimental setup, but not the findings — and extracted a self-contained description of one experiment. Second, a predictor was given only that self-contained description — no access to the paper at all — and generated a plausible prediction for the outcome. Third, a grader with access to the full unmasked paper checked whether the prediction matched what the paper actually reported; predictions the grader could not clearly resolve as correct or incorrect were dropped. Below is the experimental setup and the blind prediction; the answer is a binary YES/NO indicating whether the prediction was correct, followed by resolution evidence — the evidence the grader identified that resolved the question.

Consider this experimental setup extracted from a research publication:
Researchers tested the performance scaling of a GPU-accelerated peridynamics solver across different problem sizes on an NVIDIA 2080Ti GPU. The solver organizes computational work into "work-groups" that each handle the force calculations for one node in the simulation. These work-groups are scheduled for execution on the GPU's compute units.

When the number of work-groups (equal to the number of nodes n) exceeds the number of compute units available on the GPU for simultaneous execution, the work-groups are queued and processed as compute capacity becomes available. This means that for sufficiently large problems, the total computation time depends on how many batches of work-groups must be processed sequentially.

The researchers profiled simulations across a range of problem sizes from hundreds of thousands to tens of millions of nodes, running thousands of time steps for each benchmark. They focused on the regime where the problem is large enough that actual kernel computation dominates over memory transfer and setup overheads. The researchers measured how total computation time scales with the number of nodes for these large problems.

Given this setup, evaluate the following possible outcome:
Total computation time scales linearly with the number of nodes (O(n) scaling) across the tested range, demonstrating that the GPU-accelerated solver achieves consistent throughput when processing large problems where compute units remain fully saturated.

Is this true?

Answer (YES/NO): YES